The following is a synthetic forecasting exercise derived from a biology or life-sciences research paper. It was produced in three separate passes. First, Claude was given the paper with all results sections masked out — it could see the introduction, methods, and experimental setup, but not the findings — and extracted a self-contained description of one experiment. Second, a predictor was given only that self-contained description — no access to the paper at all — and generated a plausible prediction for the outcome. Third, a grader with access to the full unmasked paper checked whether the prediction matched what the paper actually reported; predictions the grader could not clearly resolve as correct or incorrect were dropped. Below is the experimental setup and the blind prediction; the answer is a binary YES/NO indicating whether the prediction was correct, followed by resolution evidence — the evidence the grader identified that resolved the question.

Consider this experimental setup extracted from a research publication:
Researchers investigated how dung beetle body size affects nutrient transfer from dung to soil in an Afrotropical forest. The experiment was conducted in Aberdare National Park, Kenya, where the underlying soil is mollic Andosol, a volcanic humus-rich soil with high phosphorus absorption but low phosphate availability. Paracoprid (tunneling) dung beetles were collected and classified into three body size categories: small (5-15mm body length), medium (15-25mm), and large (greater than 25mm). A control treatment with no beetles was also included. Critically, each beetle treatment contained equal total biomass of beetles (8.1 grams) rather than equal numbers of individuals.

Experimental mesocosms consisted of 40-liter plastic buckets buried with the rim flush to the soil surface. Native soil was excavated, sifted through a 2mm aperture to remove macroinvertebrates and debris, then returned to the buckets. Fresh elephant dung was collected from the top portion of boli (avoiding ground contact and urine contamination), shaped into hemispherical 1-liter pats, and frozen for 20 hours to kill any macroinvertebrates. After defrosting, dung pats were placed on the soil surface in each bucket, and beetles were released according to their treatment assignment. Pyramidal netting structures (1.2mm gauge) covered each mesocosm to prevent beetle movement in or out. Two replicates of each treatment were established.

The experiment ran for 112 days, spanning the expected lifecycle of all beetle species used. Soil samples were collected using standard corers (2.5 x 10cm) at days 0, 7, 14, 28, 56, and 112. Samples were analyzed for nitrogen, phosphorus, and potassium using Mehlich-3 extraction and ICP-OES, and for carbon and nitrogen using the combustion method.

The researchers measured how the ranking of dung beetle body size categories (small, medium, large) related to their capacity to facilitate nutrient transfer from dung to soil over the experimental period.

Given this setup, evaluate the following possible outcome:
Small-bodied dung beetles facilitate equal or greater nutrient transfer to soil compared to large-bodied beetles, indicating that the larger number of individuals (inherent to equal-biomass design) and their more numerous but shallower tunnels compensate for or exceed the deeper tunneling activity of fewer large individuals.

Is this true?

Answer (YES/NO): NO